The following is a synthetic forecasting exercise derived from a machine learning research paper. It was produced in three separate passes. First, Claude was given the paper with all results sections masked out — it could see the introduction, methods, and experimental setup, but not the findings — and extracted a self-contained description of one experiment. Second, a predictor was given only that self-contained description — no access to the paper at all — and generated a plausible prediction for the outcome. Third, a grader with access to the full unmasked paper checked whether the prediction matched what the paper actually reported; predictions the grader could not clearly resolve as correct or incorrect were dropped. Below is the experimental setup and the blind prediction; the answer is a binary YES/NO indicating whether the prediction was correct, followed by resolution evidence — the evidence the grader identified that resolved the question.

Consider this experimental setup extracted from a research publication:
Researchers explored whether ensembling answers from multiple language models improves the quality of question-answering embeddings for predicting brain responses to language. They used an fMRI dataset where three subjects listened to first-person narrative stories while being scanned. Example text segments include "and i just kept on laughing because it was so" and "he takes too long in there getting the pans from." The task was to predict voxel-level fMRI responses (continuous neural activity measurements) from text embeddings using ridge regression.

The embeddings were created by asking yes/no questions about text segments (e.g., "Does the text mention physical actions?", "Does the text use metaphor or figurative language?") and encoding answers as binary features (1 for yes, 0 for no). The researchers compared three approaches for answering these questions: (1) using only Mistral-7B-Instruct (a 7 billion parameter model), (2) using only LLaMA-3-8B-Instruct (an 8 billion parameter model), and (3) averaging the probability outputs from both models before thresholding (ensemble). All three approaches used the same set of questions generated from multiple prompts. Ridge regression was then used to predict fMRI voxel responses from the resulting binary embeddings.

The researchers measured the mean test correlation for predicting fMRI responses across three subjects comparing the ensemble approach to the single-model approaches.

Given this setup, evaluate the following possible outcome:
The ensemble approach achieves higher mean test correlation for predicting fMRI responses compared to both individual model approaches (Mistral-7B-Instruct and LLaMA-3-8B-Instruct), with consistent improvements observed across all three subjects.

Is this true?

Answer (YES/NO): NO